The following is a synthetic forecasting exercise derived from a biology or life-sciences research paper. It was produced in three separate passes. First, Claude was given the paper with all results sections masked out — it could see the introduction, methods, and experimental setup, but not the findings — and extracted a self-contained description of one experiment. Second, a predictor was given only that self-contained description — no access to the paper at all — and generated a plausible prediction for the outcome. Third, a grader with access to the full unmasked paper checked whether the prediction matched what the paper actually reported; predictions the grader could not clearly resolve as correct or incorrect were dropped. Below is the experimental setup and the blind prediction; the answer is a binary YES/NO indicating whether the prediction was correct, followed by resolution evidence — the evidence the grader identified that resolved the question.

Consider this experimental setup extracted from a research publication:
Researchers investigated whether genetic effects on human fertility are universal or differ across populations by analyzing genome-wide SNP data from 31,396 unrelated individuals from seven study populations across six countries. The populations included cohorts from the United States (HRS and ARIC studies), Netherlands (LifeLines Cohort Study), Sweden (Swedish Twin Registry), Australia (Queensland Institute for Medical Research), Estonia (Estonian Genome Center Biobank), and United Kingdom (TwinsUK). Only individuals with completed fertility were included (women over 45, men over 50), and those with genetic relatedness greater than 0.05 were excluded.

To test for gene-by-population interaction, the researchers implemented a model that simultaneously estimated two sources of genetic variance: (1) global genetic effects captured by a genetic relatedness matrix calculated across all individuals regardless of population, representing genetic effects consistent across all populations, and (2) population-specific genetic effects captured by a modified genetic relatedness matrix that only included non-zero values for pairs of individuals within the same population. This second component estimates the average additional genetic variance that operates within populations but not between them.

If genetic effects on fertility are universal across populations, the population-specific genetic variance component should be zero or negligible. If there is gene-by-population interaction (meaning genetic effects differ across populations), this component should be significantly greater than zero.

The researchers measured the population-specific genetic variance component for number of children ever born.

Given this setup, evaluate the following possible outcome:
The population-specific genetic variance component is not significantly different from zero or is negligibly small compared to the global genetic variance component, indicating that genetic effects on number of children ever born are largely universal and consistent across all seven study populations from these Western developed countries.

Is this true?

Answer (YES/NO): NO